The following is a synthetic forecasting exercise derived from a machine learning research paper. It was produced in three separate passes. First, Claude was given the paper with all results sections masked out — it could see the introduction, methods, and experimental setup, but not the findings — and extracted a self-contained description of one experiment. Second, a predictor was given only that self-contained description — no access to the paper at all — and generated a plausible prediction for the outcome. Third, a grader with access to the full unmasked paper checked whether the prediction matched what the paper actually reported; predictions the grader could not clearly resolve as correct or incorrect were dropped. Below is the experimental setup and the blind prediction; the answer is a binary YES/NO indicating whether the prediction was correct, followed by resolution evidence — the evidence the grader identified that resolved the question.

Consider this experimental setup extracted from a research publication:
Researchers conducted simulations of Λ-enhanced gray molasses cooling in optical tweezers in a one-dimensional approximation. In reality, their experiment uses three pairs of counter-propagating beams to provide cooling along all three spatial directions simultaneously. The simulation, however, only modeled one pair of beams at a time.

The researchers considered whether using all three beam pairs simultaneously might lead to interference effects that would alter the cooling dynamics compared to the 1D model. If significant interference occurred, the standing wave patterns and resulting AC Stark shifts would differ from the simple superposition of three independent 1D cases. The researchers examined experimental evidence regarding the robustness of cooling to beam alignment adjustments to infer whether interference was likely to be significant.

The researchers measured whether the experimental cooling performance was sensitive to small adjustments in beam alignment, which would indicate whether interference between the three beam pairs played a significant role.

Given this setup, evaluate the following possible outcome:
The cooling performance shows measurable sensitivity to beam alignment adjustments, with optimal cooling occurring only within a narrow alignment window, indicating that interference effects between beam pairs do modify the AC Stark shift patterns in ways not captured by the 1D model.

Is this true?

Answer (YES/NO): NO